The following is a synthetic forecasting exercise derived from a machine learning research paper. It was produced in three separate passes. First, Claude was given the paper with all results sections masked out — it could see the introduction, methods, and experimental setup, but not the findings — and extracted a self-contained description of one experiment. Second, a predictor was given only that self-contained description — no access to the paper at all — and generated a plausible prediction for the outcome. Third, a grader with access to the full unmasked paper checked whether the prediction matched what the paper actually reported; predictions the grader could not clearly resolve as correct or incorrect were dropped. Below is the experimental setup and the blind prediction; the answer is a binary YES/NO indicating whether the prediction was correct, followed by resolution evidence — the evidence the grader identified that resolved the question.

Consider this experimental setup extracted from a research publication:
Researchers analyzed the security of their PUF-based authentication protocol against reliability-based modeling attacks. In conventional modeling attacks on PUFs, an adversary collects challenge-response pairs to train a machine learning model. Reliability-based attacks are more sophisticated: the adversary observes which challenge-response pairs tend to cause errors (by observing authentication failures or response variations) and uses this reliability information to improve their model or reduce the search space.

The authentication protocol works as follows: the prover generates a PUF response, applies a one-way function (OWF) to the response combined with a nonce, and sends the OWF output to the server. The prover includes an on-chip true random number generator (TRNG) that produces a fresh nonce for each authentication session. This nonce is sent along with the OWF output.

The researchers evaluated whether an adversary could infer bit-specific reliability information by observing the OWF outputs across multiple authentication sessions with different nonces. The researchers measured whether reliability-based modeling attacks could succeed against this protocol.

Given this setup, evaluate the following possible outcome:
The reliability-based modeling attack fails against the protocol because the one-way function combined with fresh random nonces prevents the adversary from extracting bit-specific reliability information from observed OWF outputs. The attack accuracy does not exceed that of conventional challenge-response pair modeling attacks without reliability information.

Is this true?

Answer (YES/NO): YES